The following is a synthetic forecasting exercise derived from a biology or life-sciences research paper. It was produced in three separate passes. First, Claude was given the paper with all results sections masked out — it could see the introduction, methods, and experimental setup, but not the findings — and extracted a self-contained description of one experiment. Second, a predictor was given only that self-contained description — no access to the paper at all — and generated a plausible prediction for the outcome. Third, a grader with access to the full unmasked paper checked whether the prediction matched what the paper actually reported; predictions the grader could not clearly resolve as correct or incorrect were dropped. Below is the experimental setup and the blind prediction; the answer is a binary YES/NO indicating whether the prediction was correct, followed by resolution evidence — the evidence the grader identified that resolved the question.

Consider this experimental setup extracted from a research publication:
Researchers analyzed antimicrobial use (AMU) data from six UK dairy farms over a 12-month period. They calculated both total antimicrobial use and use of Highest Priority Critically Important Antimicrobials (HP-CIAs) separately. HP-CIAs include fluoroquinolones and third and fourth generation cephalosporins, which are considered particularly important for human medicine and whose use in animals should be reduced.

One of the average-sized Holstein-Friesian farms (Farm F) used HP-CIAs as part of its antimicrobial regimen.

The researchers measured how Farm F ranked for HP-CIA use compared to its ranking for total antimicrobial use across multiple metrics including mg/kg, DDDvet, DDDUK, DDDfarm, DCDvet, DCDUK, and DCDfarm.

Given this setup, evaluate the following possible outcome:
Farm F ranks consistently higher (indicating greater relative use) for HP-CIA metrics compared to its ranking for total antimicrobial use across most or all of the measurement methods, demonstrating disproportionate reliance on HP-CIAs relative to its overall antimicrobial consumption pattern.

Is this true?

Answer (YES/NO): YES